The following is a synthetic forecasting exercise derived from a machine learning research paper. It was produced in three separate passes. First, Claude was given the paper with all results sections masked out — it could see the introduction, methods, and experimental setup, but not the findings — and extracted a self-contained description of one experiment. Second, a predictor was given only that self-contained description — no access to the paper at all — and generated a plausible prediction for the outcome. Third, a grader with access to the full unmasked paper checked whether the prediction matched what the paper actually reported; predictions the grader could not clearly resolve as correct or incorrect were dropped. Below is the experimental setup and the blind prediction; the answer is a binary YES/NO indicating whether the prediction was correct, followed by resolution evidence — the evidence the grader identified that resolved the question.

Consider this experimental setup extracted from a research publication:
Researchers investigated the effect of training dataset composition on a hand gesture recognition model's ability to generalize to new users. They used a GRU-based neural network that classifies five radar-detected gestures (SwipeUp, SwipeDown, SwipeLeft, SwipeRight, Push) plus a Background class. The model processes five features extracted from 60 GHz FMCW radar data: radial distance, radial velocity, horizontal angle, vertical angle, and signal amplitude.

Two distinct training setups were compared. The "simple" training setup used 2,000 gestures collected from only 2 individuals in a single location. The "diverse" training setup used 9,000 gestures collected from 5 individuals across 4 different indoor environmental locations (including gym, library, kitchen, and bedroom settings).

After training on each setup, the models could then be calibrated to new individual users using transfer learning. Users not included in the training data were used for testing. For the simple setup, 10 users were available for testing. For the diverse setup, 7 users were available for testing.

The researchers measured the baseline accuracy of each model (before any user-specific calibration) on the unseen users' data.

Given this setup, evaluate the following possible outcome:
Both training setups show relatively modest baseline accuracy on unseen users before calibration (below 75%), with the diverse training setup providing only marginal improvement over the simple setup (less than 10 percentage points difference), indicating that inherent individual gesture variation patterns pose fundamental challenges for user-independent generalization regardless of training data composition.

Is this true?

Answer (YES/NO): NO